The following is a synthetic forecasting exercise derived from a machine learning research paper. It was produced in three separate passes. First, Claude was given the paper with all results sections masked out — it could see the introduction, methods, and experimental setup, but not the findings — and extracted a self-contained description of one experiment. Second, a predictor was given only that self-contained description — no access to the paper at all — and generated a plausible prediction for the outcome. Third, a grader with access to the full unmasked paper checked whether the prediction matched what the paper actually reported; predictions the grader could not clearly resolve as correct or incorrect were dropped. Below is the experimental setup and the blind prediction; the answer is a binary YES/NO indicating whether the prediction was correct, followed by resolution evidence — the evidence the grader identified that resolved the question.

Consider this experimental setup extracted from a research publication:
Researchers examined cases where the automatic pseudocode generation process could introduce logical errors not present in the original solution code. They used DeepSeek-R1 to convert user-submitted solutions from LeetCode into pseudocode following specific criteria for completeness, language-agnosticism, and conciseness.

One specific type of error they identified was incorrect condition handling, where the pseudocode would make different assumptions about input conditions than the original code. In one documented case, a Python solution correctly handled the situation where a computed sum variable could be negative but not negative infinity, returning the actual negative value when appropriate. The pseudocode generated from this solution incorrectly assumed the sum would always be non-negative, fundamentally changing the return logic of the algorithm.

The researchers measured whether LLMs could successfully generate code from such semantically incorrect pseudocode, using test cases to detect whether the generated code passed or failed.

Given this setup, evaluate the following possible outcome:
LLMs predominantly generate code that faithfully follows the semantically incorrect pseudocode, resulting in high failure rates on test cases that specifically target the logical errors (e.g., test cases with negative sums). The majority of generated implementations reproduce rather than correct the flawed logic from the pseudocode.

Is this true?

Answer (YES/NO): YES